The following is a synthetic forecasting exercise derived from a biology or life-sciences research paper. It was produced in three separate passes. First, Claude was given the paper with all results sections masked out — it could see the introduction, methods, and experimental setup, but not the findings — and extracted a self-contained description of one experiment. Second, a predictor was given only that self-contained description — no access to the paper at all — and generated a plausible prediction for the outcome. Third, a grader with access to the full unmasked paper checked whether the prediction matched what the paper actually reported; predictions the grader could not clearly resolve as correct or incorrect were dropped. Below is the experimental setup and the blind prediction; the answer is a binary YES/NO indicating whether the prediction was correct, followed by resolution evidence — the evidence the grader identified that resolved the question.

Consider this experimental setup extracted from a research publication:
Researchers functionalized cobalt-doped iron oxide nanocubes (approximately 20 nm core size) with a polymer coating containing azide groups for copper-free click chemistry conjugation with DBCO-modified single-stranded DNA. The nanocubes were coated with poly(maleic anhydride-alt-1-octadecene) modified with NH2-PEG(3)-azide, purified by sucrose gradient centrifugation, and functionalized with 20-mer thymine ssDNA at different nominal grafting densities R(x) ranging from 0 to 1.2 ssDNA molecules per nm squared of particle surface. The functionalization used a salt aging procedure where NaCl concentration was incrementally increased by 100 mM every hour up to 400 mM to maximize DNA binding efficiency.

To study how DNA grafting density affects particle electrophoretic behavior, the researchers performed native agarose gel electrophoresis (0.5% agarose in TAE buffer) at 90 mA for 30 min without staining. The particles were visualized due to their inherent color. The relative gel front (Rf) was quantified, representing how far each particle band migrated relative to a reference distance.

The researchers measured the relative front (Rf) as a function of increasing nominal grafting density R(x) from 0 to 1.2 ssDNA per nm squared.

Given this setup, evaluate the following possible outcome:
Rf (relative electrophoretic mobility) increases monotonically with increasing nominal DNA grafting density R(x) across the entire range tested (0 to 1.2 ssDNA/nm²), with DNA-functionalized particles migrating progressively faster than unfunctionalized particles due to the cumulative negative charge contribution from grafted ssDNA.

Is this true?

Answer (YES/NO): NO